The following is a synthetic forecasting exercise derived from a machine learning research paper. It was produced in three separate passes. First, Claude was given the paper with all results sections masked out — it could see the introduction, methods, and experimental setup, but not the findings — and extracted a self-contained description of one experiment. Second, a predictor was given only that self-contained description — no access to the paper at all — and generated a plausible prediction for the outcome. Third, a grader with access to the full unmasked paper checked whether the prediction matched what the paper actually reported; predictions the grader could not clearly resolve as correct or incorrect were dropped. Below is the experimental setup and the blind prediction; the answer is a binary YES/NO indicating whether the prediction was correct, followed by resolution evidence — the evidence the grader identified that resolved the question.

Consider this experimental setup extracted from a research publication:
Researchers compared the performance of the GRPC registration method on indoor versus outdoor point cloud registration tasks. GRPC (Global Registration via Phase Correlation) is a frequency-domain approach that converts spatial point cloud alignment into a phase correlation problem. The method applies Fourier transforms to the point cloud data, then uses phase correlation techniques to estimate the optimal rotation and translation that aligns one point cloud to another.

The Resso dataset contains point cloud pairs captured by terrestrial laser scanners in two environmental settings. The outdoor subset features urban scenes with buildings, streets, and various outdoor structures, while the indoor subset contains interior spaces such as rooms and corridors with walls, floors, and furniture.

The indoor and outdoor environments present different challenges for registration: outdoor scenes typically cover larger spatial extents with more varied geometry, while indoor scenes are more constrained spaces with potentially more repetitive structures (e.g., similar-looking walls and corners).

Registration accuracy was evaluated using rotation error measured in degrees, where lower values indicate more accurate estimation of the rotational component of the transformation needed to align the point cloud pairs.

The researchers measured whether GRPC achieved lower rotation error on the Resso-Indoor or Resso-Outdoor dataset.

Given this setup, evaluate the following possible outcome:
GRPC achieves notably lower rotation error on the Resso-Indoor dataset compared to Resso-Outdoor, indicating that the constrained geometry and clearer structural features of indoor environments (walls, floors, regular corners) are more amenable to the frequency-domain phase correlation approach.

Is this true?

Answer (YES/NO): NO